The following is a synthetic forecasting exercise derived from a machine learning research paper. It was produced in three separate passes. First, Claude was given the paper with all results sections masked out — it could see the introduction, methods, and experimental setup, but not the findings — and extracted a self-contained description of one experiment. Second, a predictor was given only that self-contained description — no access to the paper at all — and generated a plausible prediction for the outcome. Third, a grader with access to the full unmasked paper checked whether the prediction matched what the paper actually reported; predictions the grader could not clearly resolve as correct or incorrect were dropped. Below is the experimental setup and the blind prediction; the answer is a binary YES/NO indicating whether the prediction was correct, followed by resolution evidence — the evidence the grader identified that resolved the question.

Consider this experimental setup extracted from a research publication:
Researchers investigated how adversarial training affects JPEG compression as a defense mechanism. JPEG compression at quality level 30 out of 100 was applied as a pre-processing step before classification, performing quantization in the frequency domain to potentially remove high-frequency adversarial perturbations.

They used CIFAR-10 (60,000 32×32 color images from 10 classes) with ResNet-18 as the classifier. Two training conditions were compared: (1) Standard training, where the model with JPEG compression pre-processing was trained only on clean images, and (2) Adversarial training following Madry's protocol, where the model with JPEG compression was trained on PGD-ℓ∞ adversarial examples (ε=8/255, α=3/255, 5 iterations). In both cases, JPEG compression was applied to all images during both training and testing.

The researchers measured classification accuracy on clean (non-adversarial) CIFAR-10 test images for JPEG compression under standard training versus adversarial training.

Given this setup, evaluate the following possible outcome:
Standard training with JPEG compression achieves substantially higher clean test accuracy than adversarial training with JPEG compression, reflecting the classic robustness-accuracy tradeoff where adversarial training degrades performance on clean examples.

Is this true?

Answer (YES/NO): YES